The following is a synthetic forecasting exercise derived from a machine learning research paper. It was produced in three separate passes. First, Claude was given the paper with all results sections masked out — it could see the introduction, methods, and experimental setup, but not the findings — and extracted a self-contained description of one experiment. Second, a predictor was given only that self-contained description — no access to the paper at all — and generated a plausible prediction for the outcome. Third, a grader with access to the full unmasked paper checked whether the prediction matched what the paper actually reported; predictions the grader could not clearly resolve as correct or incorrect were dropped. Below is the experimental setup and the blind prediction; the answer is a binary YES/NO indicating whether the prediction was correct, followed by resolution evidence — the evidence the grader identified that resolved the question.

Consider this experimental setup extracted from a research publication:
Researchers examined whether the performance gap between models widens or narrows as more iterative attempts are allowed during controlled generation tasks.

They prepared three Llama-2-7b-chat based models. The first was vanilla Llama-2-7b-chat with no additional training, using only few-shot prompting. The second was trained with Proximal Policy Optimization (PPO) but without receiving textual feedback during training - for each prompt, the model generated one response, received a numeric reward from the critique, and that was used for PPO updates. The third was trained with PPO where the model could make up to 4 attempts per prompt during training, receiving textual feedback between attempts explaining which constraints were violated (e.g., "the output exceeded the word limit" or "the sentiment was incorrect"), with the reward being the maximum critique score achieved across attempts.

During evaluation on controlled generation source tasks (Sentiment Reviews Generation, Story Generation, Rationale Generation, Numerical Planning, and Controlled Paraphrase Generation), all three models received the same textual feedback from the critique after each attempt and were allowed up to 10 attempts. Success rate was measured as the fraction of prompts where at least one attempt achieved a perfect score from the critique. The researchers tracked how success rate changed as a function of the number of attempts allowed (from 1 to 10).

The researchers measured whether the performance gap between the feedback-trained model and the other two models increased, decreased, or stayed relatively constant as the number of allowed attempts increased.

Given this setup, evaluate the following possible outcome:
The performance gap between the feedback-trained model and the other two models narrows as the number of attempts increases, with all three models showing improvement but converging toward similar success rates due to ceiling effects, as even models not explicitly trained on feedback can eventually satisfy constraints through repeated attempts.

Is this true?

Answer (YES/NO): NO